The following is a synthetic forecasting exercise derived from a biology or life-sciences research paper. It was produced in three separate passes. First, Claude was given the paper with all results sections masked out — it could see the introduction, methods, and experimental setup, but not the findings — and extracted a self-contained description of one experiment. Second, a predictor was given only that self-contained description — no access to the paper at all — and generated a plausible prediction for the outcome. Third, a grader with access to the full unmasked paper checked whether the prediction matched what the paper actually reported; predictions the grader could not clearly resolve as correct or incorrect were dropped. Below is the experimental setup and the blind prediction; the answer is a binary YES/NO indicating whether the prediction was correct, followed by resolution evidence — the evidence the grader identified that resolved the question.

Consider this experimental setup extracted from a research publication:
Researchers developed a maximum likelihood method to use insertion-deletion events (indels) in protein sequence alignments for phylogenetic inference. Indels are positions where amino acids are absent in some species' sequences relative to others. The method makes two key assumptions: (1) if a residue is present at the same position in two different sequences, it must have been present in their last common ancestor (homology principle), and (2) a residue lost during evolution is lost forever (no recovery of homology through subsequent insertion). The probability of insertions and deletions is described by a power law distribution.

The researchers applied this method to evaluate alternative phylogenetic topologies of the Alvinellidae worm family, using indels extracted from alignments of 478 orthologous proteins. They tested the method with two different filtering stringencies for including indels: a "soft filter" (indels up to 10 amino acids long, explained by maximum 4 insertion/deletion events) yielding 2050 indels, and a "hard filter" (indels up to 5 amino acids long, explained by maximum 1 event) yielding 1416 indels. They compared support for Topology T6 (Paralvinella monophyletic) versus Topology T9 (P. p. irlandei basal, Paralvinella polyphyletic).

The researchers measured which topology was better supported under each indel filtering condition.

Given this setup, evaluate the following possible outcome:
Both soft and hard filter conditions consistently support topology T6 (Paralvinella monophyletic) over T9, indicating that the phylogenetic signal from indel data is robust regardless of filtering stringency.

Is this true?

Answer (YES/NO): NO